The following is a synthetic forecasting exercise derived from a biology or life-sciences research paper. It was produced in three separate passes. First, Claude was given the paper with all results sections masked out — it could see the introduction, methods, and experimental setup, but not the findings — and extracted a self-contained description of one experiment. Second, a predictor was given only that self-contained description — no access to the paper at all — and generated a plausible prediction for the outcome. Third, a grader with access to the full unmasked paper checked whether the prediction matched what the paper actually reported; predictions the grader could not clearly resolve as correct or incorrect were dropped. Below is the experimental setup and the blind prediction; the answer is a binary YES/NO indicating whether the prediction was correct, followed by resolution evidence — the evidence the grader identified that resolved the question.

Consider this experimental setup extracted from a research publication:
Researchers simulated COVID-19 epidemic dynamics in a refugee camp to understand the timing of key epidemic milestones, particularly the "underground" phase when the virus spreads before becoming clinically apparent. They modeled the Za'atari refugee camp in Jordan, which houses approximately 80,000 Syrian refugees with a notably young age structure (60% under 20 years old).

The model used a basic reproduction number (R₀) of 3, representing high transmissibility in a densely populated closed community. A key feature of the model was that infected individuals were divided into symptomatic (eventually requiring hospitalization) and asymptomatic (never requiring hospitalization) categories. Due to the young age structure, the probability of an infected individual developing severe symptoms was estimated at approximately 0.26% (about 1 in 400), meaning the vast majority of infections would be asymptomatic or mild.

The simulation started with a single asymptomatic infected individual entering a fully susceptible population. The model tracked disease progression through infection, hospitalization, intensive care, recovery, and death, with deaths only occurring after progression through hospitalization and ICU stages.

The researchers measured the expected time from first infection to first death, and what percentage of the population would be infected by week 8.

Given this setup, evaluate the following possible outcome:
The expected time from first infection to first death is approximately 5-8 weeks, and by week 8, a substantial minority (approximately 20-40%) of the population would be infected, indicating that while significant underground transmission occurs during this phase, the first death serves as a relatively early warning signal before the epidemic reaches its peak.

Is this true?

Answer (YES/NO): YES